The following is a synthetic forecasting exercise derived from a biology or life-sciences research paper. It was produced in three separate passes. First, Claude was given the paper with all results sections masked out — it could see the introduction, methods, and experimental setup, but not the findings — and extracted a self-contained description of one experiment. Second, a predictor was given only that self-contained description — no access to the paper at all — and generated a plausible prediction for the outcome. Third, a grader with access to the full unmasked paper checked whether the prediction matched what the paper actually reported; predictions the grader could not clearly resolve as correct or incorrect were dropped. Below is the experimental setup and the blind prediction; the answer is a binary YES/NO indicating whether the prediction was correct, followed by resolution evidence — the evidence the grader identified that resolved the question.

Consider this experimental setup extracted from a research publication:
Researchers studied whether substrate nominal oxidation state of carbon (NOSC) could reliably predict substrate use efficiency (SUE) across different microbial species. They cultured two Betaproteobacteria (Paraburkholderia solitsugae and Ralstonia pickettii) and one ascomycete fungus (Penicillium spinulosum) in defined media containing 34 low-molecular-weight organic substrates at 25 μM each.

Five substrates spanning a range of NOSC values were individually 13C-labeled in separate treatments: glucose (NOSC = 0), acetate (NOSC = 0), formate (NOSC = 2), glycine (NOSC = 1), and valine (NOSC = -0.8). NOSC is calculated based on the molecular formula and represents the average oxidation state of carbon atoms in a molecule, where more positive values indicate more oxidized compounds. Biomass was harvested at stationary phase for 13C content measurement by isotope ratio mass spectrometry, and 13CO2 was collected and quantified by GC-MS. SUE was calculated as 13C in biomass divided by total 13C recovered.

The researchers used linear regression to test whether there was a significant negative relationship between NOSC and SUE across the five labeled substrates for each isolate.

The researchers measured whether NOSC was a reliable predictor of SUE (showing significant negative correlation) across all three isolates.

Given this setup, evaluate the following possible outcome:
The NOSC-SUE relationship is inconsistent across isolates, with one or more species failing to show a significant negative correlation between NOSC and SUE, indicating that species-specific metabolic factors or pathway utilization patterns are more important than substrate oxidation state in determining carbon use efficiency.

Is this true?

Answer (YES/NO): YES